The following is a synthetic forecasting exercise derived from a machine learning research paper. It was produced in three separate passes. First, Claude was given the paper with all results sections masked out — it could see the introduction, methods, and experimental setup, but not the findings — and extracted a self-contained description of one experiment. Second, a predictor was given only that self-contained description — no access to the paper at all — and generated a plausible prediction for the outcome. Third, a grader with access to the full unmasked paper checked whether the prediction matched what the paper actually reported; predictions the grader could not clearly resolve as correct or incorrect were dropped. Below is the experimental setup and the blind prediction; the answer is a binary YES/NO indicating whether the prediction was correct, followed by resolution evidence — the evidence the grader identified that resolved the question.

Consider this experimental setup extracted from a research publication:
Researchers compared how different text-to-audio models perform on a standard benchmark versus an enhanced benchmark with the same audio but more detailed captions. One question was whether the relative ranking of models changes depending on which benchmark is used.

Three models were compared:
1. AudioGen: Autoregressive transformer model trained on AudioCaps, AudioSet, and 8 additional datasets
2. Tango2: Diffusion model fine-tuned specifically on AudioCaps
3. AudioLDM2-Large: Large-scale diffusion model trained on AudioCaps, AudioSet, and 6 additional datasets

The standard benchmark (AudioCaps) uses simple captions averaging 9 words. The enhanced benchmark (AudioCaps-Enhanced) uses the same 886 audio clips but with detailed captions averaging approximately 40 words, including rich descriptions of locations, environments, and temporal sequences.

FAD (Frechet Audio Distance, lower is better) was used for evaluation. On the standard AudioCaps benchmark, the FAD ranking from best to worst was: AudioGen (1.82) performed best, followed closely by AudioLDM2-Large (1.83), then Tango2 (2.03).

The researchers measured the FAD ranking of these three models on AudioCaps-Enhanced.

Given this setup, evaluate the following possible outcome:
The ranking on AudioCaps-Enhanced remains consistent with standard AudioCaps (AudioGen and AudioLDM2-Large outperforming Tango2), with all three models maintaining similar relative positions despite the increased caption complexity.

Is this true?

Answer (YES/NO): NO